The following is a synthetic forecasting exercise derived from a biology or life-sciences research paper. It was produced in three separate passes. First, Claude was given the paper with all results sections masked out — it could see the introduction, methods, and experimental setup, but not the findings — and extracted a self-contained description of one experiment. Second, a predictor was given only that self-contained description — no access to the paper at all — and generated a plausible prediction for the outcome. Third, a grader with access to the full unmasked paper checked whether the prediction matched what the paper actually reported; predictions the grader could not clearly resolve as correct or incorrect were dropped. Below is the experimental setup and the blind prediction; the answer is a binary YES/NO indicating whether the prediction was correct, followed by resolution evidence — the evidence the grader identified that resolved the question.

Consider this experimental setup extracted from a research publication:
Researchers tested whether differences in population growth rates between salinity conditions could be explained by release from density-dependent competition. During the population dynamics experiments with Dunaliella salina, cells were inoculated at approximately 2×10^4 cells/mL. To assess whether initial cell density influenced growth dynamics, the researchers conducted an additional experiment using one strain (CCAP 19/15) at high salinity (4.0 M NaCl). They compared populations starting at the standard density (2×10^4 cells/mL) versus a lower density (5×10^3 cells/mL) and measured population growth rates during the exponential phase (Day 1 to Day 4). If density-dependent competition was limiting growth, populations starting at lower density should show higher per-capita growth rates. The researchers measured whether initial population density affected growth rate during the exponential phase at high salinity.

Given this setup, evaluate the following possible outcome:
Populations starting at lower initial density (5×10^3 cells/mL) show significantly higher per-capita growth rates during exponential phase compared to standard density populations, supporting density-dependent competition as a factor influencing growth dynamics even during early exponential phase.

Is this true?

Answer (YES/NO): NO